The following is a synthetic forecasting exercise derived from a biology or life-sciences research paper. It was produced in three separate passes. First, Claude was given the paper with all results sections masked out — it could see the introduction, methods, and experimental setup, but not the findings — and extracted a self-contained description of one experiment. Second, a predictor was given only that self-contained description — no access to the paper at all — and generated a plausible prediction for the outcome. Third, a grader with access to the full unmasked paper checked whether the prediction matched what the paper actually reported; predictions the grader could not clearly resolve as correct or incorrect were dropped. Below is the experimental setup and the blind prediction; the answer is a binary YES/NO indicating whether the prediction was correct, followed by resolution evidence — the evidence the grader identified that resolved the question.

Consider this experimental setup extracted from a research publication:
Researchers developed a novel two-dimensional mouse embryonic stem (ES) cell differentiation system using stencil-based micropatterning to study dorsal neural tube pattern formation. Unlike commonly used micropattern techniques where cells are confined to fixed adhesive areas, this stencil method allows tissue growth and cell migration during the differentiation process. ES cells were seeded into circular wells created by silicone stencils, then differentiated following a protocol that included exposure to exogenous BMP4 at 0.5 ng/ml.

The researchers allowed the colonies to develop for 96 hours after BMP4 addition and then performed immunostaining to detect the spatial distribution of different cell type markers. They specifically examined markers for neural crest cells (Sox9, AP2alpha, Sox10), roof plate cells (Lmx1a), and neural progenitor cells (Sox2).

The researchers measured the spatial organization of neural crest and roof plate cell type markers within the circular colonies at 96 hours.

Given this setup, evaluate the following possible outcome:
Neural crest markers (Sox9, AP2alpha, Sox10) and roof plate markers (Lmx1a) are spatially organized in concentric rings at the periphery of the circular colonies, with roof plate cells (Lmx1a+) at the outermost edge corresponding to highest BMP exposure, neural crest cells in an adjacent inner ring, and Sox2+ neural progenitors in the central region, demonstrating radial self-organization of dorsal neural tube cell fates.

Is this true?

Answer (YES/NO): NO